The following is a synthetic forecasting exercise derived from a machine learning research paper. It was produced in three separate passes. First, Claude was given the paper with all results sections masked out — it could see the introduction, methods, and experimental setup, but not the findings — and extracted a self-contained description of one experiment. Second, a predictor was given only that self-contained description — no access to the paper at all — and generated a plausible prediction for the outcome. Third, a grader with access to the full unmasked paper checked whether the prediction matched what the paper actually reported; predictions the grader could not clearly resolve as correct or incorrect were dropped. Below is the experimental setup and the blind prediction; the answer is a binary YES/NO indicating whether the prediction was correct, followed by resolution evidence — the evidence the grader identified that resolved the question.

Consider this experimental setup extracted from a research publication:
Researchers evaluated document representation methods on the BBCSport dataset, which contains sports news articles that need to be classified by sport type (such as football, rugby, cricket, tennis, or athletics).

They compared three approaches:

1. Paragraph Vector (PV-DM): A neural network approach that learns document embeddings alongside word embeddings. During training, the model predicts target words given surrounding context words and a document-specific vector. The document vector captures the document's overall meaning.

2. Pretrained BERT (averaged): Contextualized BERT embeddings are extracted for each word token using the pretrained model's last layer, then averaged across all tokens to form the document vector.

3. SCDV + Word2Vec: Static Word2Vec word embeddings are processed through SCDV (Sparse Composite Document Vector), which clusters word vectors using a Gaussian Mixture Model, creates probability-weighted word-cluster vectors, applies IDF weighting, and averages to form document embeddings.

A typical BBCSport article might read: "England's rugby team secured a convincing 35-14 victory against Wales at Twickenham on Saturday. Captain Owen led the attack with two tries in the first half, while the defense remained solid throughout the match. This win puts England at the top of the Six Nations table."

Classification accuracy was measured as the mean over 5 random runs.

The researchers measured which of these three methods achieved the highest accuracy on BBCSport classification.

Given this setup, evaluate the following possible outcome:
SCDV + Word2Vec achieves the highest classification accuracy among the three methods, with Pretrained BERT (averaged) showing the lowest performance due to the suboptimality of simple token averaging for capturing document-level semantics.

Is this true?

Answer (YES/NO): NO